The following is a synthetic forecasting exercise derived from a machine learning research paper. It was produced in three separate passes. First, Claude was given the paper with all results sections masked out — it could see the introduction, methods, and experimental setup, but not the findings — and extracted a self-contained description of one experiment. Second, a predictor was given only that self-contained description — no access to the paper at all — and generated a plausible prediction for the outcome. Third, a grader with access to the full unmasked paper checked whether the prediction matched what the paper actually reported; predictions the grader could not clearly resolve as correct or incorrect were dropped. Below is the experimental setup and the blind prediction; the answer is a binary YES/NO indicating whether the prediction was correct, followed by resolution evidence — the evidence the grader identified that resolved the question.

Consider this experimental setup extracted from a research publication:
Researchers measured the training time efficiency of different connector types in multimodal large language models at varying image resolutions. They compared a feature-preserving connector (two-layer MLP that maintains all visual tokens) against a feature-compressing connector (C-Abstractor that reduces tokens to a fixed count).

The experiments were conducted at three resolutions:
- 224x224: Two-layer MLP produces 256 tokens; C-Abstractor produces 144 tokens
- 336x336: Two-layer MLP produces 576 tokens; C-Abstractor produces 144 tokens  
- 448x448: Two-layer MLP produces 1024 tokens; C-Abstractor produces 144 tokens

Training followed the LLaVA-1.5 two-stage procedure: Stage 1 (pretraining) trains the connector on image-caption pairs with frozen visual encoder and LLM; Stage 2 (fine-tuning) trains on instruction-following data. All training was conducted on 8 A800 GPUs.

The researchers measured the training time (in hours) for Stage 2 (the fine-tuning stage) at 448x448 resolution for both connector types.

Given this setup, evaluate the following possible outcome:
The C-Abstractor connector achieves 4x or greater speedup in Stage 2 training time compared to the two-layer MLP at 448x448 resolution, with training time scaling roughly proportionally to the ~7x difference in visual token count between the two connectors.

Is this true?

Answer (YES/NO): NO